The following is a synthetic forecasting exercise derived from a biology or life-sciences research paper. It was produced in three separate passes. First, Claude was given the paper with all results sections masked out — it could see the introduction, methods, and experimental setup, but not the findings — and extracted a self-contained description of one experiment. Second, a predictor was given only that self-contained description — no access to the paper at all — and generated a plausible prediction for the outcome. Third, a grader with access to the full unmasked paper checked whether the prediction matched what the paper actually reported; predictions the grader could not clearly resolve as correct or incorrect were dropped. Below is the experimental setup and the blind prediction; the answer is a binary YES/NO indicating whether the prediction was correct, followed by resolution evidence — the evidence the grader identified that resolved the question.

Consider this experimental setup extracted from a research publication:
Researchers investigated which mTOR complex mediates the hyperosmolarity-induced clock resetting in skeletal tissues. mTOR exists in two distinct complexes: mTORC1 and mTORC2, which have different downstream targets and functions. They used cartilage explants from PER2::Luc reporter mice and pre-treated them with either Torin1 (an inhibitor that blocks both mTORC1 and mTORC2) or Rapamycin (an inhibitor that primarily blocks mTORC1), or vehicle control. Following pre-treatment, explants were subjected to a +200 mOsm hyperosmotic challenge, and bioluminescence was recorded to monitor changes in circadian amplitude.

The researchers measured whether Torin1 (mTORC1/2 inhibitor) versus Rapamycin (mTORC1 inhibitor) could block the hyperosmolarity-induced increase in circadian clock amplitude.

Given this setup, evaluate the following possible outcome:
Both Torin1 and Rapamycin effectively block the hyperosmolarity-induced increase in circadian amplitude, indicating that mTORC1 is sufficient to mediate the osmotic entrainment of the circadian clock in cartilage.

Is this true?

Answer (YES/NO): NO